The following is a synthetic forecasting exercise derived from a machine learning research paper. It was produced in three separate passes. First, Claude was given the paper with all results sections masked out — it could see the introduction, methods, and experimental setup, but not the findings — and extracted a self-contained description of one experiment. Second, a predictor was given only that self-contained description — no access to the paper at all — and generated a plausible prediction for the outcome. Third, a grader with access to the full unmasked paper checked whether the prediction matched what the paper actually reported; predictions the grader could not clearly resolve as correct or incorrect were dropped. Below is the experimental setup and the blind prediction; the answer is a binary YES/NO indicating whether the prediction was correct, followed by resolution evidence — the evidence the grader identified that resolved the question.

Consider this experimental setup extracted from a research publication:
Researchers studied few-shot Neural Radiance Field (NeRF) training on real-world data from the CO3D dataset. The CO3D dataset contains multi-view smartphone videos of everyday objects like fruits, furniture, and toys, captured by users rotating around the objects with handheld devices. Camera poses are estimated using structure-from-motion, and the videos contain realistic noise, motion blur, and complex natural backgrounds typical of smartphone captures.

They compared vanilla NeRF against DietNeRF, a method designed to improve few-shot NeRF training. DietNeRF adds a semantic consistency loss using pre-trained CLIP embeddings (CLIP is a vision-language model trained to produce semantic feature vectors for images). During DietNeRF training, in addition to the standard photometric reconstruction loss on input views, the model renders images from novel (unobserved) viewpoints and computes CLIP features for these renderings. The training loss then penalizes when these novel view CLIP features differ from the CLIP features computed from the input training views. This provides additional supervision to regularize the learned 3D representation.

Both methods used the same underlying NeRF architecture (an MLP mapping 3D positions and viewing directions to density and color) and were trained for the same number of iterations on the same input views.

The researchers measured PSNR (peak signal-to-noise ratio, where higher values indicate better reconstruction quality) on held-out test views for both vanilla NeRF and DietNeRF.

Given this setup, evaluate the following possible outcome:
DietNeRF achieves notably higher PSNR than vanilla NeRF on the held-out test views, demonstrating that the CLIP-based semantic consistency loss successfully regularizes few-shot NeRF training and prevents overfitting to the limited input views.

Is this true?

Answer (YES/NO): NO